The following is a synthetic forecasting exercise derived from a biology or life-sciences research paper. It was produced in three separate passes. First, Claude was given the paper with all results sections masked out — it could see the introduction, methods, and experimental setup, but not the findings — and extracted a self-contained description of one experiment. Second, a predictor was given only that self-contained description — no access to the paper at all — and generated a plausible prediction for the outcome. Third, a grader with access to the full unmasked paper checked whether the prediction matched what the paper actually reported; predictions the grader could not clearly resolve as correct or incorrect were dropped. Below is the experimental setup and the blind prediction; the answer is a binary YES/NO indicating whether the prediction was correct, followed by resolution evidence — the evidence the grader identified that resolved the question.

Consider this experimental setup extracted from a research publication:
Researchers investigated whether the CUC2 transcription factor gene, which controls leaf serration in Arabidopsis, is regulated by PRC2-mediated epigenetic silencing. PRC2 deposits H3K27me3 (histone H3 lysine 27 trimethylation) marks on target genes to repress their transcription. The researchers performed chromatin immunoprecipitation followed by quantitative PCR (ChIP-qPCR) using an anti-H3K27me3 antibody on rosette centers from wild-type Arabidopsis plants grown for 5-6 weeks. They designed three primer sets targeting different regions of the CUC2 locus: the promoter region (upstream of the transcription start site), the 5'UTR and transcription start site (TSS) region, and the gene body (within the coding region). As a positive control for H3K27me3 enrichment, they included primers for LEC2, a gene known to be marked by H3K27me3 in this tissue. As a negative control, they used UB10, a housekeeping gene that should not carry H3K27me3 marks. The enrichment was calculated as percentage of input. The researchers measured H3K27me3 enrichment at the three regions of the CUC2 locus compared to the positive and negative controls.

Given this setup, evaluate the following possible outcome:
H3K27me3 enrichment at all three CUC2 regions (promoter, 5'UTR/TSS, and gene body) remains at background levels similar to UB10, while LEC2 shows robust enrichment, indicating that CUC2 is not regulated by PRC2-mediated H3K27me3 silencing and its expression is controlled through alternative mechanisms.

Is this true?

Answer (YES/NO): NO